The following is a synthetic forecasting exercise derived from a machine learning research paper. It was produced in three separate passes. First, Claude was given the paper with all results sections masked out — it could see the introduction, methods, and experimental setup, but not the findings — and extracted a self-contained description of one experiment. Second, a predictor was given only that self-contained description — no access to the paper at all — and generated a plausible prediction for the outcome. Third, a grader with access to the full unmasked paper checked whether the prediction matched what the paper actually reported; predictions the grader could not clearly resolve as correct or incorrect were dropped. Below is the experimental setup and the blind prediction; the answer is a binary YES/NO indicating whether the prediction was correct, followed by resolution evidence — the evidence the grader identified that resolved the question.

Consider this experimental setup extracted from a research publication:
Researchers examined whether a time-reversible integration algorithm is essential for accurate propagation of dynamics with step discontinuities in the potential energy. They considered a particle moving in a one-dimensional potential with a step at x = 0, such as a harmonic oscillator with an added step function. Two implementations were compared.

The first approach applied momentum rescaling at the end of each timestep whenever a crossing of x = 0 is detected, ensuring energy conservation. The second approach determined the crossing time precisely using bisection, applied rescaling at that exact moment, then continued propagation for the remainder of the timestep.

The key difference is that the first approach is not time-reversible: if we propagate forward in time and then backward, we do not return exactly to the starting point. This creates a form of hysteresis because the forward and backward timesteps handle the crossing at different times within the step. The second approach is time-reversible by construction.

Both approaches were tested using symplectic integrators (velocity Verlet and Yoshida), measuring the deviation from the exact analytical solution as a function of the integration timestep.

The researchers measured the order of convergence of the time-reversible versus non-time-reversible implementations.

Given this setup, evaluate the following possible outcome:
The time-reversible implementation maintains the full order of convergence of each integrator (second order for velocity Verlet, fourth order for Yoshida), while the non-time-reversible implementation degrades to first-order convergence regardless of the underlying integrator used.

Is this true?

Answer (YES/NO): YES